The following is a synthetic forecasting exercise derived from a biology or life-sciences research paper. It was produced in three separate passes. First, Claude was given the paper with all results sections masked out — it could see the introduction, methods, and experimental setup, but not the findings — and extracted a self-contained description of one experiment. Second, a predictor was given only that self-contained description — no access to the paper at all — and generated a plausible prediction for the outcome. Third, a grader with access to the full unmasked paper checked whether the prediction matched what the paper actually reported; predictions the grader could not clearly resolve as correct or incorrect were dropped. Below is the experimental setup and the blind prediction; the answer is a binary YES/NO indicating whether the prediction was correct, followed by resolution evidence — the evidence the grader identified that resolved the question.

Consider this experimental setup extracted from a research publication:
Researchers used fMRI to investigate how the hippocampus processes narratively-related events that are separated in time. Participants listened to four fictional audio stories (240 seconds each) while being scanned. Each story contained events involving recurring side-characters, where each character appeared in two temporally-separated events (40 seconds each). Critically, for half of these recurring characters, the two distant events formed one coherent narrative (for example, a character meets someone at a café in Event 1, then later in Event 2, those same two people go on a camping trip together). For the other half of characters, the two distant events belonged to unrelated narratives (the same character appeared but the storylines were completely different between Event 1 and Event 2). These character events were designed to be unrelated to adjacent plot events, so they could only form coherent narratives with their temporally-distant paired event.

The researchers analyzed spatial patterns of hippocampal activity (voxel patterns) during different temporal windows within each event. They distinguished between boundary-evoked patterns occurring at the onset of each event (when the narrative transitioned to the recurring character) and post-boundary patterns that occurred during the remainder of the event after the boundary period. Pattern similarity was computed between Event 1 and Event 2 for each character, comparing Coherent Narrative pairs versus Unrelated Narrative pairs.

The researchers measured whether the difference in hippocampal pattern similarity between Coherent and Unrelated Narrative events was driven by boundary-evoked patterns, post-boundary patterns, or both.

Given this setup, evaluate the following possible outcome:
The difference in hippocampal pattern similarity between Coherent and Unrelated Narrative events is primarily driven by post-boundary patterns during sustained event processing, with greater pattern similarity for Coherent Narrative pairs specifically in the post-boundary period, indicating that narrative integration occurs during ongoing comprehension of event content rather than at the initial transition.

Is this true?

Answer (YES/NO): NO